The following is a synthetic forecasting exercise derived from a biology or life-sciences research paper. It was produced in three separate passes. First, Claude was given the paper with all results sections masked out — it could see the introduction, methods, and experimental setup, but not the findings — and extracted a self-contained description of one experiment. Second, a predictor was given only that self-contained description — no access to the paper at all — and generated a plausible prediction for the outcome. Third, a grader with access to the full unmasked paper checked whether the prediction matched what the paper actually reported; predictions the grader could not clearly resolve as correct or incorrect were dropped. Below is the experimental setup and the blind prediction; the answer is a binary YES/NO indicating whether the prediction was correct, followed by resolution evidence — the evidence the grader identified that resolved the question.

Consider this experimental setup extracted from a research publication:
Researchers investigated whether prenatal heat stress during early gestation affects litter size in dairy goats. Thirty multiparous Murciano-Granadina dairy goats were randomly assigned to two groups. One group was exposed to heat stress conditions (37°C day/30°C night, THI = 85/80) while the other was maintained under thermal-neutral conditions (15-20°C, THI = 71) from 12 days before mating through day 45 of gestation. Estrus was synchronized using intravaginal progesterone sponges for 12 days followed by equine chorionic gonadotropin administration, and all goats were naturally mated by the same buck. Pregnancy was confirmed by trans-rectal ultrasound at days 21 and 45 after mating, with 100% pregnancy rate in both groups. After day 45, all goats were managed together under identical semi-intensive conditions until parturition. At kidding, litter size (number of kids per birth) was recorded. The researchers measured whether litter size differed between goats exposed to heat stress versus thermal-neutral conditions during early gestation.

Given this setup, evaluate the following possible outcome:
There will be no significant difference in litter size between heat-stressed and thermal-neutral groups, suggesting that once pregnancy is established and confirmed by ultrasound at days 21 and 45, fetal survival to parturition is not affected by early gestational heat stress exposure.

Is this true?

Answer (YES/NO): YES